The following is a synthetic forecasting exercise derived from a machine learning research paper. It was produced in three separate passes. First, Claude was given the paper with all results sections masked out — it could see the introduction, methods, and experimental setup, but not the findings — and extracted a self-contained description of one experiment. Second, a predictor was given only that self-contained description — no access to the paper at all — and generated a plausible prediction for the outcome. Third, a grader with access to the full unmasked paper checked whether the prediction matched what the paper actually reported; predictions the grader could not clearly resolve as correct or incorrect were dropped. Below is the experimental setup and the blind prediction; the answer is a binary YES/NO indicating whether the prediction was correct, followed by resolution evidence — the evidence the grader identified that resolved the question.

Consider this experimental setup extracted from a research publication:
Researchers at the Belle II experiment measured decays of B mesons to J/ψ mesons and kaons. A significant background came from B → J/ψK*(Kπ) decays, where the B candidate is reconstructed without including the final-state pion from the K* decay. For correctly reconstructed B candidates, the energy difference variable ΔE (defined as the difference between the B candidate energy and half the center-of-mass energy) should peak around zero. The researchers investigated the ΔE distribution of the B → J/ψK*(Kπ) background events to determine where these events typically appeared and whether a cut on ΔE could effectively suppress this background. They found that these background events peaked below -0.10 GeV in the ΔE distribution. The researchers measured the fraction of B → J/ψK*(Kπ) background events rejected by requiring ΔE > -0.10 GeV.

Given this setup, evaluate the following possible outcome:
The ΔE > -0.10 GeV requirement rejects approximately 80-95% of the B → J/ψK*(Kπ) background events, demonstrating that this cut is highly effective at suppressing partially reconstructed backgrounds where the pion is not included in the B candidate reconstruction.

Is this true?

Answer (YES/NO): NO